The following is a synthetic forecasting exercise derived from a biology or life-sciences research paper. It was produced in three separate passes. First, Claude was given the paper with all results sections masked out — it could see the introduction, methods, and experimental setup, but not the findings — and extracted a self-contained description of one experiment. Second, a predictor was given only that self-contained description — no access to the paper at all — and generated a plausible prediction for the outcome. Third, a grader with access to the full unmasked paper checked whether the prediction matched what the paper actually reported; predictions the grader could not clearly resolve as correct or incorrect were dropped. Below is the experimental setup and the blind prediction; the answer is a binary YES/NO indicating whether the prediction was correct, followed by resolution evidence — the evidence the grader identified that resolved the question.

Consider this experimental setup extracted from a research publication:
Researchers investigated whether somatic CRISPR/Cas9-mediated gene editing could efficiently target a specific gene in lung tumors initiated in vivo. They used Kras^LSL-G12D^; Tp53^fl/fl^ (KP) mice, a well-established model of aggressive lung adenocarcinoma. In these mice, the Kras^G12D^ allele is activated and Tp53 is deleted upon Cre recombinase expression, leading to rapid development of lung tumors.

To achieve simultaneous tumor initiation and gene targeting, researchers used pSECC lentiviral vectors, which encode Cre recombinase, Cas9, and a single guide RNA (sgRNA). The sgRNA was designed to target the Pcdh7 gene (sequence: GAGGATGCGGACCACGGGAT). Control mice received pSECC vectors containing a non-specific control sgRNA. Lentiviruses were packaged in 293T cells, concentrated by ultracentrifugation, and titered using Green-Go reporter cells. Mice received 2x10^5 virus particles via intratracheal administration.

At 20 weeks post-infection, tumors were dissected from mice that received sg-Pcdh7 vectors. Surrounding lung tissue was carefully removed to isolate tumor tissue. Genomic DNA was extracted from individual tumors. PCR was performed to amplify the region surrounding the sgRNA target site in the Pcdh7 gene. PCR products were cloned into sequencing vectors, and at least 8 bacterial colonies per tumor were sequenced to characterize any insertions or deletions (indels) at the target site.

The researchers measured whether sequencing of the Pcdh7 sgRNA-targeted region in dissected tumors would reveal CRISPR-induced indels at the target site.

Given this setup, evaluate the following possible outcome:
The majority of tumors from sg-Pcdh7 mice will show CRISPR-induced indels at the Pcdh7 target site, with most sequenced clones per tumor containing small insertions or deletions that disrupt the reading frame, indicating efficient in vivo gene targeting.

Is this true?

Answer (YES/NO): NO